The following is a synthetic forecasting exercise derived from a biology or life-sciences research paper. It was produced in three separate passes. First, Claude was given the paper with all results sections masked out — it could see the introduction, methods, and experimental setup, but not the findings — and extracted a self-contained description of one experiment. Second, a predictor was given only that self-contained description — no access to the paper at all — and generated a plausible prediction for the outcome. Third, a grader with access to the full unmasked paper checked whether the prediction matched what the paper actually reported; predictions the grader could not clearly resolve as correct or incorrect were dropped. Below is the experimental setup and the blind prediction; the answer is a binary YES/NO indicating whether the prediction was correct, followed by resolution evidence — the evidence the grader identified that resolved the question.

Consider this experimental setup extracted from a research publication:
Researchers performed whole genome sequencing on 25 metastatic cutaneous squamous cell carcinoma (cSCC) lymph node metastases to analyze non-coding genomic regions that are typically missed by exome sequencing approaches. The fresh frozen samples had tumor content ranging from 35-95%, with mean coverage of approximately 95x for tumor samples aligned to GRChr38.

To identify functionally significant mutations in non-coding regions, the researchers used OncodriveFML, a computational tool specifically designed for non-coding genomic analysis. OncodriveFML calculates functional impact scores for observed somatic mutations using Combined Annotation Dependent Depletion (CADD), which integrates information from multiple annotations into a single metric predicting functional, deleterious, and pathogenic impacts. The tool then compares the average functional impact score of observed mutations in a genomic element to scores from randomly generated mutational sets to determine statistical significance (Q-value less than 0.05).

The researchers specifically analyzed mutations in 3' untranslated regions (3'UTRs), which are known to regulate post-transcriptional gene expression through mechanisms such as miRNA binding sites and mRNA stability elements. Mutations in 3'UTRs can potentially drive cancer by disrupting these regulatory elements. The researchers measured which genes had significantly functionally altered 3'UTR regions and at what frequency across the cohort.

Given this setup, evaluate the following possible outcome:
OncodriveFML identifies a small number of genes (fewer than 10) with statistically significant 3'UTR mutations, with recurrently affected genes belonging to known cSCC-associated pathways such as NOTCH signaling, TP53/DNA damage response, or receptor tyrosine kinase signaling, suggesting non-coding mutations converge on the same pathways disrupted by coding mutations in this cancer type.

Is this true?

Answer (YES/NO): NO